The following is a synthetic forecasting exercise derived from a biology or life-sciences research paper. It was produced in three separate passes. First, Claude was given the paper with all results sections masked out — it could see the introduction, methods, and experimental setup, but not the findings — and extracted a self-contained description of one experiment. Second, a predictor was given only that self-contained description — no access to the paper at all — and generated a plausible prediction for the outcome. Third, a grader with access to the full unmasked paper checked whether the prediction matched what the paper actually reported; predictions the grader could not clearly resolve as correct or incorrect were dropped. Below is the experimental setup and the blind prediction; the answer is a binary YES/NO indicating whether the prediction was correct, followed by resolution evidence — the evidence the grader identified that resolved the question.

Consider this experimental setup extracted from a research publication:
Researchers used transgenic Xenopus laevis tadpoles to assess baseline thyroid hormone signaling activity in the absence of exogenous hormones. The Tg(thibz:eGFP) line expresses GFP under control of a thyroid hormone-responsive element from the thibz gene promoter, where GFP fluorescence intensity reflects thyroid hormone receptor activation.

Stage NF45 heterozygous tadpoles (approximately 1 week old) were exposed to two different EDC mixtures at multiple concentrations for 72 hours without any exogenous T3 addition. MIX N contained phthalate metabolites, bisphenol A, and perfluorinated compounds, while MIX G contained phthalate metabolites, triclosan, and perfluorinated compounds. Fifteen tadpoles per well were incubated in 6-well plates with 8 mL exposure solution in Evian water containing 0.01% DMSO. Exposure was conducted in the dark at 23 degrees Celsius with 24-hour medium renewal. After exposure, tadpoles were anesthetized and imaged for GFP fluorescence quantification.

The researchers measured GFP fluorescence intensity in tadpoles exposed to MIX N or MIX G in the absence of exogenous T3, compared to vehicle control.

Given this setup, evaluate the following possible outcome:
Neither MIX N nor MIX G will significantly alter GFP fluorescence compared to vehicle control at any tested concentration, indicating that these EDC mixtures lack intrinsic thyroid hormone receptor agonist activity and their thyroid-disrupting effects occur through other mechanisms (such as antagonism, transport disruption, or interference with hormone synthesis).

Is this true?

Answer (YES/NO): NO